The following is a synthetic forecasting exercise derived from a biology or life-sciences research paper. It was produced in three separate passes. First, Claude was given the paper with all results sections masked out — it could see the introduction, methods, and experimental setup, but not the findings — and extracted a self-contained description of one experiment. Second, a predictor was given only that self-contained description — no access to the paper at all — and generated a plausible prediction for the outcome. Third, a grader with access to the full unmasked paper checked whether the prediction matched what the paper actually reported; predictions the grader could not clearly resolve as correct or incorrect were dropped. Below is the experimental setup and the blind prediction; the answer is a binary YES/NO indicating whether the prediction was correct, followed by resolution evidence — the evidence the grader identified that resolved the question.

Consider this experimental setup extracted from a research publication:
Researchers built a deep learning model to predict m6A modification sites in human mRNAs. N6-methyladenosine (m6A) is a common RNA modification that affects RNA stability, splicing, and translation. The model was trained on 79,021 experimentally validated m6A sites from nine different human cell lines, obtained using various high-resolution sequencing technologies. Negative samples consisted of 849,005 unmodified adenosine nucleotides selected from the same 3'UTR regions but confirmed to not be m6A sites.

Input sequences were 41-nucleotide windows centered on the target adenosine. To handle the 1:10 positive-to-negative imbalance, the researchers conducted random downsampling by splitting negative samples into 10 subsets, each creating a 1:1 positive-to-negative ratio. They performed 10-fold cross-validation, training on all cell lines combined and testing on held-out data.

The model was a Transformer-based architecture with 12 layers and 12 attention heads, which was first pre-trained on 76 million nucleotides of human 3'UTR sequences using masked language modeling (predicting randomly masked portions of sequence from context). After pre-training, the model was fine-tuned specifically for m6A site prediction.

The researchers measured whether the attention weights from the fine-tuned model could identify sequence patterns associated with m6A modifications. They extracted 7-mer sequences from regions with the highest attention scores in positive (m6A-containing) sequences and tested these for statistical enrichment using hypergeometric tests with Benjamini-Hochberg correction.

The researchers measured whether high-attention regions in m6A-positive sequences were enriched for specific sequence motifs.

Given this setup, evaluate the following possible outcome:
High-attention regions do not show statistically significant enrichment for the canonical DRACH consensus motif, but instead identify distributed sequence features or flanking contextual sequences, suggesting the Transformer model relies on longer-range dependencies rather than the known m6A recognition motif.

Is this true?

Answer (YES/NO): NO